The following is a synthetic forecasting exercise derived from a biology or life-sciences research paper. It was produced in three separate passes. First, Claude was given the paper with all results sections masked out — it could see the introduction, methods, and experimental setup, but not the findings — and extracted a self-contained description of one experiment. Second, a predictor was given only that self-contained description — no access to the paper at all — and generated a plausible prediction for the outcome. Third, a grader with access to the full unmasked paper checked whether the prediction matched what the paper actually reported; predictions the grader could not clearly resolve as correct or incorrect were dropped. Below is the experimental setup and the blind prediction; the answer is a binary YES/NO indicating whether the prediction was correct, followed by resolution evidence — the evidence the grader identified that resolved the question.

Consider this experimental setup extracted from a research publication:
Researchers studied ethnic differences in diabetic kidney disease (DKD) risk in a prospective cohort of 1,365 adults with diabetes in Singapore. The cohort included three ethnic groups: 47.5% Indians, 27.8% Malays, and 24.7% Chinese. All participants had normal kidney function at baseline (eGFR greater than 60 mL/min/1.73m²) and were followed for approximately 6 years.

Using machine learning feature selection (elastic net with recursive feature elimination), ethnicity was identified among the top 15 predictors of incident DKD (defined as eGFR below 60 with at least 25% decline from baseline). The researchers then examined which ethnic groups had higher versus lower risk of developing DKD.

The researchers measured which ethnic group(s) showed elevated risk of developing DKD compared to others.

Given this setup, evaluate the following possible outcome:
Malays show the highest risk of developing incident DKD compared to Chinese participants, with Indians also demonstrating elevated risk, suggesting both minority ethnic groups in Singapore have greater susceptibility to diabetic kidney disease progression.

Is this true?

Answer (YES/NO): NO